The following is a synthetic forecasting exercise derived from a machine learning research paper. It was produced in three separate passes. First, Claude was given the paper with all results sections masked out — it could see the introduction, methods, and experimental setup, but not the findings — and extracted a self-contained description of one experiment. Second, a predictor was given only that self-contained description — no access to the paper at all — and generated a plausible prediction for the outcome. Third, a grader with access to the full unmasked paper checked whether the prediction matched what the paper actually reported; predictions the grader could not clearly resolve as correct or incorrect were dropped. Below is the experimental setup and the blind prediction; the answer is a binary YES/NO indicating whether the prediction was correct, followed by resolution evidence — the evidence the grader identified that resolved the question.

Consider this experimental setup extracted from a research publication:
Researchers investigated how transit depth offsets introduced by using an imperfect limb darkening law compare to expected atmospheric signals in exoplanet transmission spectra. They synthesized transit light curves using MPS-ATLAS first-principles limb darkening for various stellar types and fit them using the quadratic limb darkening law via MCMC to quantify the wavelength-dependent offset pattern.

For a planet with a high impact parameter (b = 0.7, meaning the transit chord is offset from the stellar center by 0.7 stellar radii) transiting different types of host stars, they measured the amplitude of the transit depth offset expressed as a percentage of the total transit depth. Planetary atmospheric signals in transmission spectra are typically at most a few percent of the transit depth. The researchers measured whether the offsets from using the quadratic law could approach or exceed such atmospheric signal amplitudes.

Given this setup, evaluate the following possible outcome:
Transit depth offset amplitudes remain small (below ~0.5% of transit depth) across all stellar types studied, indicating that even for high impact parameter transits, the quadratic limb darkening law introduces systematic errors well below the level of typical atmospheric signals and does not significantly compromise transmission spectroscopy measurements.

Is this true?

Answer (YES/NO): NO